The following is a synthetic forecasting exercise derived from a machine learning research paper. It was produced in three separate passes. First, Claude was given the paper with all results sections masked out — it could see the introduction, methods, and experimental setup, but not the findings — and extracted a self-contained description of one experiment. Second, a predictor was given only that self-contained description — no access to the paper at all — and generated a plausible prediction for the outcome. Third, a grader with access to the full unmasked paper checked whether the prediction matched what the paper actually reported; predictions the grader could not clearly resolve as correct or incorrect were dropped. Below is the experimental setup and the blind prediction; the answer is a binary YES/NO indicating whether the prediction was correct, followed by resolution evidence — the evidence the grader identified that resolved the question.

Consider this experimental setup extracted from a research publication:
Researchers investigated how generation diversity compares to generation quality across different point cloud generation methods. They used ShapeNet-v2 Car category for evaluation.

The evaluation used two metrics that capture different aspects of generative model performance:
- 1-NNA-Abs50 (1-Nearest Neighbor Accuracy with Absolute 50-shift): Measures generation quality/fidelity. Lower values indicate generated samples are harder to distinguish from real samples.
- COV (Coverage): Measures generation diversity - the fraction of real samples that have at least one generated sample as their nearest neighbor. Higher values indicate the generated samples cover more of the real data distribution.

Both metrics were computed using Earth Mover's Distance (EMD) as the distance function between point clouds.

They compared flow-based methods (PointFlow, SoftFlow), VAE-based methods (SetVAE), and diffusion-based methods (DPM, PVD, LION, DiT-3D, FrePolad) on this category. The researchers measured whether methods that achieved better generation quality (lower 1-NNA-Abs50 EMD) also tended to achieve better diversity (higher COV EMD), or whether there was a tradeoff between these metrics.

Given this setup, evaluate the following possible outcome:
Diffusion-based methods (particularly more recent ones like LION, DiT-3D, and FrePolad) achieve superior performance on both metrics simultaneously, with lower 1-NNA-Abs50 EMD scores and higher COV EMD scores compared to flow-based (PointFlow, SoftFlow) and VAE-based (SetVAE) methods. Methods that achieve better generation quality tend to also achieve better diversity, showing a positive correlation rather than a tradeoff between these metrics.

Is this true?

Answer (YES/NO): NO